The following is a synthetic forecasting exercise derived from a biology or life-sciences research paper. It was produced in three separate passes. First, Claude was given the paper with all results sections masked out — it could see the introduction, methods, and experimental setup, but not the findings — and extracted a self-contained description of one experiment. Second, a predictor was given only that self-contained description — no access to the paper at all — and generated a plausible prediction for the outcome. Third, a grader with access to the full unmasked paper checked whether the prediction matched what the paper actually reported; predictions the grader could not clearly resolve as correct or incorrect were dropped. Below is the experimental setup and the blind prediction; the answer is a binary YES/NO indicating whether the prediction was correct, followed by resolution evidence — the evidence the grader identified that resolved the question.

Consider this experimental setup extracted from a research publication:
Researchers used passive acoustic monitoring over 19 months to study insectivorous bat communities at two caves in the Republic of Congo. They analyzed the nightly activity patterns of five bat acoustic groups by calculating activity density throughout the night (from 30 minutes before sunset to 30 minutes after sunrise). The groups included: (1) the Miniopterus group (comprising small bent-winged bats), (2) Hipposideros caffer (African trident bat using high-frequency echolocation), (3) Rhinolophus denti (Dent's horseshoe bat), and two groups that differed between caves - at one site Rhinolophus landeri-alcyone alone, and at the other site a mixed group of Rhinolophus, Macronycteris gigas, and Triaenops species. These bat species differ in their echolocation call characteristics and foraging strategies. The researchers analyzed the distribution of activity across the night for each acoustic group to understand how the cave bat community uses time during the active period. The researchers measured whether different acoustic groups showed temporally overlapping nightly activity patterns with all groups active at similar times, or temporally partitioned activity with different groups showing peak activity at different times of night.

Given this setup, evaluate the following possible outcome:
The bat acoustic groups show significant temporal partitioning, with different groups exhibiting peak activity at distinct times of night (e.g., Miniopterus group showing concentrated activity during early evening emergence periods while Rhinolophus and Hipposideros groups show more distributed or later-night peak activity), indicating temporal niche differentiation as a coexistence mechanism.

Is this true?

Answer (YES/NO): NO